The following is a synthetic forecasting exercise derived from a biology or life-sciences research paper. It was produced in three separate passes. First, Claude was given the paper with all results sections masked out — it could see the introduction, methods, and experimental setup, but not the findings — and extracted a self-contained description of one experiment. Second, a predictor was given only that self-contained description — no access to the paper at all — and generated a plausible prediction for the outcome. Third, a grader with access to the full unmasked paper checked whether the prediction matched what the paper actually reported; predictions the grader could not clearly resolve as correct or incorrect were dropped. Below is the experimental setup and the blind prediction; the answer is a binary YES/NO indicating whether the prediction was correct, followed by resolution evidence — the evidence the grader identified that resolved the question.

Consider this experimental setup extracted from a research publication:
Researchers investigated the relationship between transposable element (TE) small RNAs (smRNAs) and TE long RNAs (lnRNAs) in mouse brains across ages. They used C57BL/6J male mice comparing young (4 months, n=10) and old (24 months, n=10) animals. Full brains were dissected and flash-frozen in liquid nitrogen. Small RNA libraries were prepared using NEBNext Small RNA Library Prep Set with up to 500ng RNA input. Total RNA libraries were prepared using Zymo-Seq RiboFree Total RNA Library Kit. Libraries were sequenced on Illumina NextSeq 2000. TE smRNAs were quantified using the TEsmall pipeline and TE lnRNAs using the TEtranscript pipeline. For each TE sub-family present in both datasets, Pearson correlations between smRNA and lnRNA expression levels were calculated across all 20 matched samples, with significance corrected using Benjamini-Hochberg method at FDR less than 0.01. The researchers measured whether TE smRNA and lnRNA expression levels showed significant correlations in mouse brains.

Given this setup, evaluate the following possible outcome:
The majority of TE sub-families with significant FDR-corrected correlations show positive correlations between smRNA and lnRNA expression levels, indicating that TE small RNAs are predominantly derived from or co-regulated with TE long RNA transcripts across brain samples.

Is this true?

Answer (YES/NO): NO